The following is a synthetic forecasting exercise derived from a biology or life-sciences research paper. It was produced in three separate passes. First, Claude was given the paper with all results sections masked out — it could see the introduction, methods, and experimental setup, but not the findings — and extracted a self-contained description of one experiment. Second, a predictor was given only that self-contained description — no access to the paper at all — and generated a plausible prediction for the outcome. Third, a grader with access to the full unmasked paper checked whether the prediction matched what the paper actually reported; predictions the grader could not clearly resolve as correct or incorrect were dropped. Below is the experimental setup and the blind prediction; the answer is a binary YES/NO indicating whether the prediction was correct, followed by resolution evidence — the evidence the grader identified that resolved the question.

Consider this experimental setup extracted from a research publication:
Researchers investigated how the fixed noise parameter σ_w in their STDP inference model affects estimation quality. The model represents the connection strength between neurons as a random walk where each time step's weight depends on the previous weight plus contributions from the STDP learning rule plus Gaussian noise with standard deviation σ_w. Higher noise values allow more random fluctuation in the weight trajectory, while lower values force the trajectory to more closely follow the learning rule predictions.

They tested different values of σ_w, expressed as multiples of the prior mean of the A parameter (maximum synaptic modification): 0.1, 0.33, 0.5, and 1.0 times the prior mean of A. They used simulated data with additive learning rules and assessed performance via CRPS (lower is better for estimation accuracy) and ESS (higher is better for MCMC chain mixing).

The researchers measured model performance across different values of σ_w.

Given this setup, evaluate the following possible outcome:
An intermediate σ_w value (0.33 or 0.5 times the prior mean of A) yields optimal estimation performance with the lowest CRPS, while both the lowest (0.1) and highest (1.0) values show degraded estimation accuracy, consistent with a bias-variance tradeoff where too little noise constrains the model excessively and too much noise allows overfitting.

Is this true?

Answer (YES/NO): NO